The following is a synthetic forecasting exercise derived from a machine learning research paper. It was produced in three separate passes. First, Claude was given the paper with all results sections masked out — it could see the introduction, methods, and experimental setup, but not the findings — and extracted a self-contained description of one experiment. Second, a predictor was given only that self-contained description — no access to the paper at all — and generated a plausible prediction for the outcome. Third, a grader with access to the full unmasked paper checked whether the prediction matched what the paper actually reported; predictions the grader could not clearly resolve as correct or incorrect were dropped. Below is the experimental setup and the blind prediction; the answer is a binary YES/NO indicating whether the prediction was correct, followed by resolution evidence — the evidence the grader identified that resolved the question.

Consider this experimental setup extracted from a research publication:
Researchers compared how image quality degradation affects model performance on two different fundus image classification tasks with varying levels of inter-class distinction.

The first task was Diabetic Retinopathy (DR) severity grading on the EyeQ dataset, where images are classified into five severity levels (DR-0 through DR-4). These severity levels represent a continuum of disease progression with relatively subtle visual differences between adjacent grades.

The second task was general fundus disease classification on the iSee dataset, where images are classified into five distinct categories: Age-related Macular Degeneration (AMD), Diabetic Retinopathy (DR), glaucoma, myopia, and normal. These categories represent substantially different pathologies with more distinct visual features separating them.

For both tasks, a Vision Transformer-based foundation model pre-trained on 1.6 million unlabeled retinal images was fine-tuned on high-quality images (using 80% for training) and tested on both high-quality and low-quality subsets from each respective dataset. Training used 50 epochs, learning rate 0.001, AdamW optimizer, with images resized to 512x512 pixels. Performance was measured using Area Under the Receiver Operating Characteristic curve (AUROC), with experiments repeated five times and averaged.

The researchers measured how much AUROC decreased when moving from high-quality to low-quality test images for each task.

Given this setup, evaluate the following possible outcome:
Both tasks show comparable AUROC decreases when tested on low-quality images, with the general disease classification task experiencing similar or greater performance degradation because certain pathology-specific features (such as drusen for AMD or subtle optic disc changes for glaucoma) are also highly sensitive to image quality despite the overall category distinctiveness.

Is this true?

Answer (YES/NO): NO